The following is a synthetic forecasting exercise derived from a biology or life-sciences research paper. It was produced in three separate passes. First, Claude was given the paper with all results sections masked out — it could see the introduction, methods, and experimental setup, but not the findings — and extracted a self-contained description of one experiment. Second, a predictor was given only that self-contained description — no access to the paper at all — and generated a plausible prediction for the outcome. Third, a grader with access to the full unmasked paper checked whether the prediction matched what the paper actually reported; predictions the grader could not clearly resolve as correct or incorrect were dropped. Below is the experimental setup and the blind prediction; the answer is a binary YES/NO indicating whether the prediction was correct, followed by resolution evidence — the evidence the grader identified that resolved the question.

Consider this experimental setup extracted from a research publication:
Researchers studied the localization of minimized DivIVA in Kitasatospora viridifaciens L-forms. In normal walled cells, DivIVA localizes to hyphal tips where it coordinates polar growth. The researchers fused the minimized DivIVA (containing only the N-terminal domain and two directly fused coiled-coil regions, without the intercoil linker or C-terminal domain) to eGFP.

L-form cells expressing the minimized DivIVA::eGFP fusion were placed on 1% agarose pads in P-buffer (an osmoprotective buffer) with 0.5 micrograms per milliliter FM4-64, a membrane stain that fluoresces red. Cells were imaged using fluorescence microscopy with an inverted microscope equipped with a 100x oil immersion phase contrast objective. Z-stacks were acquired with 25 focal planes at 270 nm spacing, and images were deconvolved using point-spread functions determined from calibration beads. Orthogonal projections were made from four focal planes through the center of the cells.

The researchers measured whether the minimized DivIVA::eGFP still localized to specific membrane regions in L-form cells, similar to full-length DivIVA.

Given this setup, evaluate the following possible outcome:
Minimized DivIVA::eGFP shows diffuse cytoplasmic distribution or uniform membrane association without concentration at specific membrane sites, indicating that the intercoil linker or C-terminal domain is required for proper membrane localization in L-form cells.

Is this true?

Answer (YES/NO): NO